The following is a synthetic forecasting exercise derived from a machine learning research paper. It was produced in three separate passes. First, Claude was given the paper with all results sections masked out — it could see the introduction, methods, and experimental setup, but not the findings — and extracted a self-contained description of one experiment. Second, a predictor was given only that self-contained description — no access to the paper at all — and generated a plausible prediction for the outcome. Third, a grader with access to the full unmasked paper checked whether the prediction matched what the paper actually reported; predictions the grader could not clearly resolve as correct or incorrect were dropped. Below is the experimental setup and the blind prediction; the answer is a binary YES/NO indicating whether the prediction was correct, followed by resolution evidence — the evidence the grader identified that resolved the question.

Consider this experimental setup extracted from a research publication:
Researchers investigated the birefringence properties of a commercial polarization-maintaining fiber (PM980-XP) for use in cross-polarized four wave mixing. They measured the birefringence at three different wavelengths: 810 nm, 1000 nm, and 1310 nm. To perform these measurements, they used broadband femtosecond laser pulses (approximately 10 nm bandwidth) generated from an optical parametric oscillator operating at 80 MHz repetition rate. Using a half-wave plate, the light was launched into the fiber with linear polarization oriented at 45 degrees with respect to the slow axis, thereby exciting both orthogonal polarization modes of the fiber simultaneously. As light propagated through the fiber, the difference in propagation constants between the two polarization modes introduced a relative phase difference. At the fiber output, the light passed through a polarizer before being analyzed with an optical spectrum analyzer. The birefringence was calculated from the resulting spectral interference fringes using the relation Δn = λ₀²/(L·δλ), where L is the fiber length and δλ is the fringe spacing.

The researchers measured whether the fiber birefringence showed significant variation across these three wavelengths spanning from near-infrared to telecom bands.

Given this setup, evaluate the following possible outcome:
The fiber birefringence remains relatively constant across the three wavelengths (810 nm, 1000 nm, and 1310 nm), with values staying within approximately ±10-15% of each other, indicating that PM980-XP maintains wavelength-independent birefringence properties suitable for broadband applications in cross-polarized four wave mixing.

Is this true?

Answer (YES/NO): YES